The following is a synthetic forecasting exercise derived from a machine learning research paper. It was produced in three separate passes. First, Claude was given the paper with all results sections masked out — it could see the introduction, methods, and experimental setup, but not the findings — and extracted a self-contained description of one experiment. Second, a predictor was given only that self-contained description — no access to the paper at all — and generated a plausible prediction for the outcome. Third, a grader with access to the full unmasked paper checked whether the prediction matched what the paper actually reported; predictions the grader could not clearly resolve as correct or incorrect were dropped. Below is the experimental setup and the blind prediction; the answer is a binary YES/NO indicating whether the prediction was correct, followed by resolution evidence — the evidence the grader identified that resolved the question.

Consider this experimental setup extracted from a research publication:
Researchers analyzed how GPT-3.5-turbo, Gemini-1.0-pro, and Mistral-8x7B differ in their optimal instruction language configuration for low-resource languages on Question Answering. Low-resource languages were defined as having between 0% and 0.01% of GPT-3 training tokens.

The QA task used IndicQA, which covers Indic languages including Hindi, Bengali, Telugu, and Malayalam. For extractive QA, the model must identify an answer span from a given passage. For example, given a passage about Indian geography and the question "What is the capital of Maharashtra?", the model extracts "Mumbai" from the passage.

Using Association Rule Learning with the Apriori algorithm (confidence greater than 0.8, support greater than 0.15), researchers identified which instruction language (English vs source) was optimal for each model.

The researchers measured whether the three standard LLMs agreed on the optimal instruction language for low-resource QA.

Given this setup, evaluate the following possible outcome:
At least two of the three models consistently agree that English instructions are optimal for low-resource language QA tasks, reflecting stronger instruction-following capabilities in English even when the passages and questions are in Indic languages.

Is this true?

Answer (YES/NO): NO